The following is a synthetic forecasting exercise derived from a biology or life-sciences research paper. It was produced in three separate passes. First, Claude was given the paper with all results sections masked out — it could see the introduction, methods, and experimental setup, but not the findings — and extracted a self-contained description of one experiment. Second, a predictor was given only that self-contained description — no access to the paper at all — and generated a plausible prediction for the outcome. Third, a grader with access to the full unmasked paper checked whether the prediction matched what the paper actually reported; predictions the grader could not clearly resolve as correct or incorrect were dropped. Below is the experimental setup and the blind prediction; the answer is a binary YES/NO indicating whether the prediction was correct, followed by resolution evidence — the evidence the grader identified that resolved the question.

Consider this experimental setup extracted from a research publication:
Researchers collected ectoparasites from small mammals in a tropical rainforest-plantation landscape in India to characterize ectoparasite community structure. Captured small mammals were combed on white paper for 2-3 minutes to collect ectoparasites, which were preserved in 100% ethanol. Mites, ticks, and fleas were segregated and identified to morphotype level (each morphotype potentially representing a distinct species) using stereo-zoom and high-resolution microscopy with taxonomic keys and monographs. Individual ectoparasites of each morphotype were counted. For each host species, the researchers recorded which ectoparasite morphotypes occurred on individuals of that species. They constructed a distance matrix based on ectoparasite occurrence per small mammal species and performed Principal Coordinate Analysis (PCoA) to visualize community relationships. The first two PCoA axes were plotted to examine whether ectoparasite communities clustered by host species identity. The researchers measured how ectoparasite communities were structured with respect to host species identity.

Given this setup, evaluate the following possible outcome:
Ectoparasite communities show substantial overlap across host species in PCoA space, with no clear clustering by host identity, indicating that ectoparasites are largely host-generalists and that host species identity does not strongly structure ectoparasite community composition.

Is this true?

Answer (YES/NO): YES